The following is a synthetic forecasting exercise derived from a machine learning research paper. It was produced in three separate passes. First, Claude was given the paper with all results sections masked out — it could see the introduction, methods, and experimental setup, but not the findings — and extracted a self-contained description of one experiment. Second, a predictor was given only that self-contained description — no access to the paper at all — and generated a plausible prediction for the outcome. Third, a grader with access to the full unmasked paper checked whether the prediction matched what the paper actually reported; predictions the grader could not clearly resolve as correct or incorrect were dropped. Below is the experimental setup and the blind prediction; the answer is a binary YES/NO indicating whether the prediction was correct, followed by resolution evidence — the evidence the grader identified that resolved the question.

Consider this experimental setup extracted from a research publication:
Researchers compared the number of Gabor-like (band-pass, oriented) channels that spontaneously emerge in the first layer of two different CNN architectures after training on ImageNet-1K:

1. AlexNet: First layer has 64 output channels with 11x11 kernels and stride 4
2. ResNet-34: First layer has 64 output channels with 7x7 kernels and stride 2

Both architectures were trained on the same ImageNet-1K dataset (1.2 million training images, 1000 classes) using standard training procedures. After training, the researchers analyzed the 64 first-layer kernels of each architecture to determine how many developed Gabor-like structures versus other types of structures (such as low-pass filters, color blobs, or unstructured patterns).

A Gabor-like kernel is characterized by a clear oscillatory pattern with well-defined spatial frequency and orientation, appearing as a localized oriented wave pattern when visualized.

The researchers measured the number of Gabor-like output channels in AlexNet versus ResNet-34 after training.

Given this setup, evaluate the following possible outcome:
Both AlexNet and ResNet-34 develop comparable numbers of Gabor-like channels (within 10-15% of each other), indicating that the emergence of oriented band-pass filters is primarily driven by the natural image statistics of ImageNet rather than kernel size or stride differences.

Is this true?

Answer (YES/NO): NO